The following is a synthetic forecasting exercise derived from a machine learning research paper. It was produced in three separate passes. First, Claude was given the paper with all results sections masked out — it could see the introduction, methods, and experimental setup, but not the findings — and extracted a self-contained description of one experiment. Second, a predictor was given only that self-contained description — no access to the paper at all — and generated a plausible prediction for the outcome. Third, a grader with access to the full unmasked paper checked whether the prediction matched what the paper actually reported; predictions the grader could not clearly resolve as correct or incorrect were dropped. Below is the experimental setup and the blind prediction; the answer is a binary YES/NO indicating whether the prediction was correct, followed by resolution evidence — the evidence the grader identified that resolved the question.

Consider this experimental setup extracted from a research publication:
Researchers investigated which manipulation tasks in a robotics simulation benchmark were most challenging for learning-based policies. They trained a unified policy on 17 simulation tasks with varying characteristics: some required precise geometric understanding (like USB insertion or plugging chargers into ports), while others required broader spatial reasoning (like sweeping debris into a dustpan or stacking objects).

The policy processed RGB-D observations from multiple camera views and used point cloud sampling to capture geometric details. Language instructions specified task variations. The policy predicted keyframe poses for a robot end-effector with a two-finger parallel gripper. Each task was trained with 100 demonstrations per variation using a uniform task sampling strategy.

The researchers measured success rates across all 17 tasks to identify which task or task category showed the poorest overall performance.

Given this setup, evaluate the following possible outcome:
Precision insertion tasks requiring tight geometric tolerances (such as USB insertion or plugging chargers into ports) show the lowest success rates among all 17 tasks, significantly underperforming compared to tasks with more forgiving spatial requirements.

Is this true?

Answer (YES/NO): NO